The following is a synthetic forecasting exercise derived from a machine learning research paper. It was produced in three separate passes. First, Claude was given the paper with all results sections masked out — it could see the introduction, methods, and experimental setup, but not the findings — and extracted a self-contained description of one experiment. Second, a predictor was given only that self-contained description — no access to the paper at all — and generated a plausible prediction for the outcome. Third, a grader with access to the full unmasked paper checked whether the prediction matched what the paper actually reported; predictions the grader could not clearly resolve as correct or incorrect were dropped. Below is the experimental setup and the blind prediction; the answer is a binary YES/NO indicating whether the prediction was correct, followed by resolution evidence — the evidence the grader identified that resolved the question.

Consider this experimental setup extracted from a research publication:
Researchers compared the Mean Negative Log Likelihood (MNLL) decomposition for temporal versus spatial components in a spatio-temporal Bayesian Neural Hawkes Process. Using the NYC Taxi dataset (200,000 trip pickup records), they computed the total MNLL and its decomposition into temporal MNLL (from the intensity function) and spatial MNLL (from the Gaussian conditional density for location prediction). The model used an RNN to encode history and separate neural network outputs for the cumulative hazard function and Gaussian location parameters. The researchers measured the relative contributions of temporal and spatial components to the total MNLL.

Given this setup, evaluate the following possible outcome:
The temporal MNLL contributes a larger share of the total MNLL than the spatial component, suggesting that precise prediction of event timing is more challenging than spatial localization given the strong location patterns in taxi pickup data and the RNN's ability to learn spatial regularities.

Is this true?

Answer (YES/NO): NO